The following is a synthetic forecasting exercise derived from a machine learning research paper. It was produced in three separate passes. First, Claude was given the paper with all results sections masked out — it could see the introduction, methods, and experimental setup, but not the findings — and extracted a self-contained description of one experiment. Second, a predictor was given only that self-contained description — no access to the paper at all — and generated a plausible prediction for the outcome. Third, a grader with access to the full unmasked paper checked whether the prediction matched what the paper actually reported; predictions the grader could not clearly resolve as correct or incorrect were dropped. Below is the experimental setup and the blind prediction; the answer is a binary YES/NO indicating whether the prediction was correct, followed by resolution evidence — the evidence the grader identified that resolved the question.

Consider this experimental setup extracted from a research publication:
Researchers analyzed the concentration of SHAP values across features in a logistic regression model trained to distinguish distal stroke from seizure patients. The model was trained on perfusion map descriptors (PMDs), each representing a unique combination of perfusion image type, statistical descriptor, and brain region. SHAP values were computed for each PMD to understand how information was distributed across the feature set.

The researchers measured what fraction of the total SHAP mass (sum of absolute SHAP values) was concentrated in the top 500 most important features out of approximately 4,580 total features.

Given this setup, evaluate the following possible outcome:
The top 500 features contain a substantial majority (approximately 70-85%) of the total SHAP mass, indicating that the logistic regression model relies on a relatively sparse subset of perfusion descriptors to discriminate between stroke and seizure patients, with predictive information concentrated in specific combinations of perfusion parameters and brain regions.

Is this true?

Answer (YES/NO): NO